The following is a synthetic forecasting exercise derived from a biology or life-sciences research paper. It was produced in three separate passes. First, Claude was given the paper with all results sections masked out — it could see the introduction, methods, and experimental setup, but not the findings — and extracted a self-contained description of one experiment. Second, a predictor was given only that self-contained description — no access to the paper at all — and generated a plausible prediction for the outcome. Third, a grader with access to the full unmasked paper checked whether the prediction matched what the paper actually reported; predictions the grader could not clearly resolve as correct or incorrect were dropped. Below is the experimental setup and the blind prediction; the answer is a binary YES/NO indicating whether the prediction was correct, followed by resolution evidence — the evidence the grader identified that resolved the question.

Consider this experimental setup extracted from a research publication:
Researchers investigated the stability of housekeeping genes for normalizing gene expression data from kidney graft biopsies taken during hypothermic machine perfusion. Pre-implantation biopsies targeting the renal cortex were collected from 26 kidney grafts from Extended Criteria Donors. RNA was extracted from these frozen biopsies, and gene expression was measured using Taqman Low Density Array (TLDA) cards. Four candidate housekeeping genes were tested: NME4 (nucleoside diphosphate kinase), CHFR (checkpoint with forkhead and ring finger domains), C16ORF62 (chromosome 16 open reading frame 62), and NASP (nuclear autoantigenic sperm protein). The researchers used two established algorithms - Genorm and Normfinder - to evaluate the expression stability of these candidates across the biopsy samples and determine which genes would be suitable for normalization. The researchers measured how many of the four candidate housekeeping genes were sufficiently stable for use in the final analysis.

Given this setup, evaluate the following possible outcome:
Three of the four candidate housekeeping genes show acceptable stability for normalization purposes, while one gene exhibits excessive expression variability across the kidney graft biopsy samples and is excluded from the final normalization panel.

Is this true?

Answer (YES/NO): YES